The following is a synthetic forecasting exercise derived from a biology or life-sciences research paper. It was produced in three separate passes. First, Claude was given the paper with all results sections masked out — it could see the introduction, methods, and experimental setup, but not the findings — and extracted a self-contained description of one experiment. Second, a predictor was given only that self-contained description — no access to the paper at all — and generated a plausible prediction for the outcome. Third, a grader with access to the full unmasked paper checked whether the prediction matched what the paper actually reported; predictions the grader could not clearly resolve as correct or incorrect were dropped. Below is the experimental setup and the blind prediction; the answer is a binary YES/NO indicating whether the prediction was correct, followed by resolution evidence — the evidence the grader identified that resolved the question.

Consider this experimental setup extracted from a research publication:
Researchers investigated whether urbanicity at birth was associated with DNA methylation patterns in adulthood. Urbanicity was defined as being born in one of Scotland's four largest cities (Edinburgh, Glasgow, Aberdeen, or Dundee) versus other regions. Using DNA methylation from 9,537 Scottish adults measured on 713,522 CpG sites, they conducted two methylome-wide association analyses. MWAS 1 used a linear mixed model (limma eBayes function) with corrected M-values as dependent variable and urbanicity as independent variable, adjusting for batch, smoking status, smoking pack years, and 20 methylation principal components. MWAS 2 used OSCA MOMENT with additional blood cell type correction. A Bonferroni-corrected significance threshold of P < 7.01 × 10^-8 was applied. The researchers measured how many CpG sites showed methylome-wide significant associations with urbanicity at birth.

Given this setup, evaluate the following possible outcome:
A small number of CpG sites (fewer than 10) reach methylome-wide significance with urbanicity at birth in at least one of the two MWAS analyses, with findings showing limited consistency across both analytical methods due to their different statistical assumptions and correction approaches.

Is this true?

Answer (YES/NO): NO